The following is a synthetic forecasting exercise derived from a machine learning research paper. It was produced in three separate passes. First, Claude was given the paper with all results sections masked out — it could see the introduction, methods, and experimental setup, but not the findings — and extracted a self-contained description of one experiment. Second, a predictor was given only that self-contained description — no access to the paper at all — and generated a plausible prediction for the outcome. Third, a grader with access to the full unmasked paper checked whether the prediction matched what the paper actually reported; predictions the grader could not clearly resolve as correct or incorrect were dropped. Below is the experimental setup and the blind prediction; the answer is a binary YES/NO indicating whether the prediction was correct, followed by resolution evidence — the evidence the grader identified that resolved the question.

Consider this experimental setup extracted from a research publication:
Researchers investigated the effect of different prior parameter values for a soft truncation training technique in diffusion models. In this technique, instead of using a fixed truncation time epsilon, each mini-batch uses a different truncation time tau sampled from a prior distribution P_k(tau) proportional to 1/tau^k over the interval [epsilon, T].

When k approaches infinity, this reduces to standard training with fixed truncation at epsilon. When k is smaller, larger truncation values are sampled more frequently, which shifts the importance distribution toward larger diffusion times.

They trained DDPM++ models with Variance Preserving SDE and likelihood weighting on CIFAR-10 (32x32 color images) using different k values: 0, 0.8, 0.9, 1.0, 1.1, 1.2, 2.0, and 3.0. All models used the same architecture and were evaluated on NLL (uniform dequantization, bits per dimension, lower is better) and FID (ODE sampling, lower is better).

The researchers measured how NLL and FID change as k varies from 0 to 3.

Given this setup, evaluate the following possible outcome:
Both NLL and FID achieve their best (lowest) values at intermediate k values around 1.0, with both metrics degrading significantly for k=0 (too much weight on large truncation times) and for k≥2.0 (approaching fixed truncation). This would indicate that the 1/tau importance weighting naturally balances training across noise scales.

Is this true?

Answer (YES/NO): NO